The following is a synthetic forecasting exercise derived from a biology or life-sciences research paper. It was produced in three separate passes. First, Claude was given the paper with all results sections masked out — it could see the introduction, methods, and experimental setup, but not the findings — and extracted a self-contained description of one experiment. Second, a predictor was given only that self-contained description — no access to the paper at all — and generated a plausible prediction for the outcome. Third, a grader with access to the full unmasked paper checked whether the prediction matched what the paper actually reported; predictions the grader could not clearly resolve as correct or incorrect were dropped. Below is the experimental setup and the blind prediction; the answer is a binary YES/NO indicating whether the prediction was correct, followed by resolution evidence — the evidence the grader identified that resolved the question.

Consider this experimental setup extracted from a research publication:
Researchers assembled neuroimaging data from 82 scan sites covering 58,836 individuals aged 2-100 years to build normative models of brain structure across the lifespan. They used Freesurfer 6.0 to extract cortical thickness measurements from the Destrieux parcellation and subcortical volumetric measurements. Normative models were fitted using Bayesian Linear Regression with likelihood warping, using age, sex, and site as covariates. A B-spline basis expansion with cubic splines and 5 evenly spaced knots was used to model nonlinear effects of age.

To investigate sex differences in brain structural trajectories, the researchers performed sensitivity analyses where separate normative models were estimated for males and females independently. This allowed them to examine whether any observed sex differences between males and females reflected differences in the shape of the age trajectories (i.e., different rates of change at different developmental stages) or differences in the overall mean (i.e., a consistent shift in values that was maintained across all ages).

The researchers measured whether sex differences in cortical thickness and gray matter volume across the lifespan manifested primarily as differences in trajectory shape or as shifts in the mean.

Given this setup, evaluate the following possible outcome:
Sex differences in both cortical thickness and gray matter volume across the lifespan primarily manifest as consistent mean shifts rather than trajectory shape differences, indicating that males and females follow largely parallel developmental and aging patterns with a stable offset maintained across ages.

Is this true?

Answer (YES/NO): YES